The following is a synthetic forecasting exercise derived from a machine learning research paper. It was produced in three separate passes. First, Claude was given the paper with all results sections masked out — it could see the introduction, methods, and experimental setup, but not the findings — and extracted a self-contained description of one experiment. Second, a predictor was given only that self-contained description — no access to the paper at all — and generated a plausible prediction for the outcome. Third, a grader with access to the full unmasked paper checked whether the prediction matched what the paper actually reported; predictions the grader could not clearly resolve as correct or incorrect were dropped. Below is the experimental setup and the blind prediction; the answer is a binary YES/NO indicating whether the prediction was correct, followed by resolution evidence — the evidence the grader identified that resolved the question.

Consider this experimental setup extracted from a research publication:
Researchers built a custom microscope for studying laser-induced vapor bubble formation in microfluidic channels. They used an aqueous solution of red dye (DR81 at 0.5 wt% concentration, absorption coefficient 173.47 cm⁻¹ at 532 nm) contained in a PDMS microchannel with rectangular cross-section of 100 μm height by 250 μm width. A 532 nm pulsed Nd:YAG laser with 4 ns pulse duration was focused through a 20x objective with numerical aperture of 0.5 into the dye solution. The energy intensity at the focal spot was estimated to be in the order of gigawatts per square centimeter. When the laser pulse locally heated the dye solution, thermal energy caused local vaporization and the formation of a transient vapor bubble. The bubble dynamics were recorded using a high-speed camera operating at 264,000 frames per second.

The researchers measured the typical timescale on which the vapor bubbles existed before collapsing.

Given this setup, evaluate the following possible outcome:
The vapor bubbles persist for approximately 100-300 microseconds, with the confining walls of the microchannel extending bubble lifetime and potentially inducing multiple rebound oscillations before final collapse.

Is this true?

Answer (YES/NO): NO